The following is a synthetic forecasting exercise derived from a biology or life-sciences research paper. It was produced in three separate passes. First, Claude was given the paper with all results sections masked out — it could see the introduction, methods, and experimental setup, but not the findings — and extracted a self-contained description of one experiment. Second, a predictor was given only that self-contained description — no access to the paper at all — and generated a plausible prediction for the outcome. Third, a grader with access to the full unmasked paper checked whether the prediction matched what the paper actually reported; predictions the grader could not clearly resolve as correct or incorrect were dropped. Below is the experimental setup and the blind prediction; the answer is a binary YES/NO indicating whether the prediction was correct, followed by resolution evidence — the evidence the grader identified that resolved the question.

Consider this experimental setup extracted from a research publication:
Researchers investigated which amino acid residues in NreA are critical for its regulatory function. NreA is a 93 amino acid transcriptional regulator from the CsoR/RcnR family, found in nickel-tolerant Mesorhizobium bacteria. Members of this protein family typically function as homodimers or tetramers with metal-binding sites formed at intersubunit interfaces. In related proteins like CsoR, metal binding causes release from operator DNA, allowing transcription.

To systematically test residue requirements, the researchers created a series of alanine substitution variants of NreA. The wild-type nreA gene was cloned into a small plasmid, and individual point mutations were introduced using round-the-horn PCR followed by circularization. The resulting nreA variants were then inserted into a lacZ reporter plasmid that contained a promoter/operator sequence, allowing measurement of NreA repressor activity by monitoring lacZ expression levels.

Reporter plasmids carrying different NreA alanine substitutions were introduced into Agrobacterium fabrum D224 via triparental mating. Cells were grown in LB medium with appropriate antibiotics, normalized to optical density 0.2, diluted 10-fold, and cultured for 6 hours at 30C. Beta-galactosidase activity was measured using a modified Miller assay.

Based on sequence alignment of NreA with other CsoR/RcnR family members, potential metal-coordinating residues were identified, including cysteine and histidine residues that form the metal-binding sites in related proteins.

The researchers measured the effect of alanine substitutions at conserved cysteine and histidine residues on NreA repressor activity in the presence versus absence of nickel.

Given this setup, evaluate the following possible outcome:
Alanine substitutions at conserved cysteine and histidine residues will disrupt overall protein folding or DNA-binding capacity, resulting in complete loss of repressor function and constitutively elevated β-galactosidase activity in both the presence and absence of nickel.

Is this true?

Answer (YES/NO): NO